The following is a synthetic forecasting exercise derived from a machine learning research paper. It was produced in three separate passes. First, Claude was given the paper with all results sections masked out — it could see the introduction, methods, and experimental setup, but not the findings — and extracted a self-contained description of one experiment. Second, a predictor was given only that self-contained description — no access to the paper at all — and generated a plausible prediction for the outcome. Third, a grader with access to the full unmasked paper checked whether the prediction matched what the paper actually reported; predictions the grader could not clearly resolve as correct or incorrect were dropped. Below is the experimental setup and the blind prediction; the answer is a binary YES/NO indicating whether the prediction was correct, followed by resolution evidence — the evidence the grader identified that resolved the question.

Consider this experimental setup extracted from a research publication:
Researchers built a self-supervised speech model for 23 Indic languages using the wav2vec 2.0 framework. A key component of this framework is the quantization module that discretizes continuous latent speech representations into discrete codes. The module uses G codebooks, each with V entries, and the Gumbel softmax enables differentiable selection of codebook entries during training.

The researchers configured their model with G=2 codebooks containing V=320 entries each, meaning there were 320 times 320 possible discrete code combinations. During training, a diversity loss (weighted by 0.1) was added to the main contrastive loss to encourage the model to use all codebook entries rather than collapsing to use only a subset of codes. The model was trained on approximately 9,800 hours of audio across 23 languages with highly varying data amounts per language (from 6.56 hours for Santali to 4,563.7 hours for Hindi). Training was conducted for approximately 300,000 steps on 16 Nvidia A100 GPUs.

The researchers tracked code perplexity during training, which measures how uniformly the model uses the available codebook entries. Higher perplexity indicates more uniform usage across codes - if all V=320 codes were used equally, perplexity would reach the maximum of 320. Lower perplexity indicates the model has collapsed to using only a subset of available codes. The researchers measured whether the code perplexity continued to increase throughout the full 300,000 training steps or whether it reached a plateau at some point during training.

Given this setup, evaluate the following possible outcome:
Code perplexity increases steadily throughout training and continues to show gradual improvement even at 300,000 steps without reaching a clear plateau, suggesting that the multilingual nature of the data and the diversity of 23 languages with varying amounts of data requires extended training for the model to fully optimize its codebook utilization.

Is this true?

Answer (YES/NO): NO